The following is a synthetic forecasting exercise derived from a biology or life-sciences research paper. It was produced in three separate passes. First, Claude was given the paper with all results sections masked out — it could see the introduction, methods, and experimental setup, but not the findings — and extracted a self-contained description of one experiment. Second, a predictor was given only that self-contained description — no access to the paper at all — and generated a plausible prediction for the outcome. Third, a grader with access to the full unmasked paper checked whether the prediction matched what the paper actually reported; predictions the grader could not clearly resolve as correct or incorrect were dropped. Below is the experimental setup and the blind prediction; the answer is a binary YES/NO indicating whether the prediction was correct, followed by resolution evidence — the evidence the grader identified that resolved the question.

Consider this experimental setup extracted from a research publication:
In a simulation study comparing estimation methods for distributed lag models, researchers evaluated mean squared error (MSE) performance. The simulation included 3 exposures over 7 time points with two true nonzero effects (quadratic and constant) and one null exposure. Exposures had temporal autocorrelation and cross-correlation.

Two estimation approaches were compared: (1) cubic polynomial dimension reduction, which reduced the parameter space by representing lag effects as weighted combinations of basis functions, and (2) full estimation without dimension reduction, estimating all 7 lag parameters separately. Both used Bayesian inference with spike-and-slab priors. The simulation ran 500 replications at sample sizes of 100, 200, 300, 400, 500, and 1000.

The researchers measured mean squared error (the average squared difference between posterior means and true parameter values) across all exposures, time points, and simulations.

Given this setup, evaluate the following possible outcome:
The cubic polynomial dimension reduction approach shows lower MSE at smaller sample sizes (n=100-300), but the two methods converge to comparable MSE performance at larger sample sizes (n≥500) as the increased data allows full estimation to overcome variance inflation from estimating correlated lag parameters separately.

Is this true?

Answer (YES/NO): NO